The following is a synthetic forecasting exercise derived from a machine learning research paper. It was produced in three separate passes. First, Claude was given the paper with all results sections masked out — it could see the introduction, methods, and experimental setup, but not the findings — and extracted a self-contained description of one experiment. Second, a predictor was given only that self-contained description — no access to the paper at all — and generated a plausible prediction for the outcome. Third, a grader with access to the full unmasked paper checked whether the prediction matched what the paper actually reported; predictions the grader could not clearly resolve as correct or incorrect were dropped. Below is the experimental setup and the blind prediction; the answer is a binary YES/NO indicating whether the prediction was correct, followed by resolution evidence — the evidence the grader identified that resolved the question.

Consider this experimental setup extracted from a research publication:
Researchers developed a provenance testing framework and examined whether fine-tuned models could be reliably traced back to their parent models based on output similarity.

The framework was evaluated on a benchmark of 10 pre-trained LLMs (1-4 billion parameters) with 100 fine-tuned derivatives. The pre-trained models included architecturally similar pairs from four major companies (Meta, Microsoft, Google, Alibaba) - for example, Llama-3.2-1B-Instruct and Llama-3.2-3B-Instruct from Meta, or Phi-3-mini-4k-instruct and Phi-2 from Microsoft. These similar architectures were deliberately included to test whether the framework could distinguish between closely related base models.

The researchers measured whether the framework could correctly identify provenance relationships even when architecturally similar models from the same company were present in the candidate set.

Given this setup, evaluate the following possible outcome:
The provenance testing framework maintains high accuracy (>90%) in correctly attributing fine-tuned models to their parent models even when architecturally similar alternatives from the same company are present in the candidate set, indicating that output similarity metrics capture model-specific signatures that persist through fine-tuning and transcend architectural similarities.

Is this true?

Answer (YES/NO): YES